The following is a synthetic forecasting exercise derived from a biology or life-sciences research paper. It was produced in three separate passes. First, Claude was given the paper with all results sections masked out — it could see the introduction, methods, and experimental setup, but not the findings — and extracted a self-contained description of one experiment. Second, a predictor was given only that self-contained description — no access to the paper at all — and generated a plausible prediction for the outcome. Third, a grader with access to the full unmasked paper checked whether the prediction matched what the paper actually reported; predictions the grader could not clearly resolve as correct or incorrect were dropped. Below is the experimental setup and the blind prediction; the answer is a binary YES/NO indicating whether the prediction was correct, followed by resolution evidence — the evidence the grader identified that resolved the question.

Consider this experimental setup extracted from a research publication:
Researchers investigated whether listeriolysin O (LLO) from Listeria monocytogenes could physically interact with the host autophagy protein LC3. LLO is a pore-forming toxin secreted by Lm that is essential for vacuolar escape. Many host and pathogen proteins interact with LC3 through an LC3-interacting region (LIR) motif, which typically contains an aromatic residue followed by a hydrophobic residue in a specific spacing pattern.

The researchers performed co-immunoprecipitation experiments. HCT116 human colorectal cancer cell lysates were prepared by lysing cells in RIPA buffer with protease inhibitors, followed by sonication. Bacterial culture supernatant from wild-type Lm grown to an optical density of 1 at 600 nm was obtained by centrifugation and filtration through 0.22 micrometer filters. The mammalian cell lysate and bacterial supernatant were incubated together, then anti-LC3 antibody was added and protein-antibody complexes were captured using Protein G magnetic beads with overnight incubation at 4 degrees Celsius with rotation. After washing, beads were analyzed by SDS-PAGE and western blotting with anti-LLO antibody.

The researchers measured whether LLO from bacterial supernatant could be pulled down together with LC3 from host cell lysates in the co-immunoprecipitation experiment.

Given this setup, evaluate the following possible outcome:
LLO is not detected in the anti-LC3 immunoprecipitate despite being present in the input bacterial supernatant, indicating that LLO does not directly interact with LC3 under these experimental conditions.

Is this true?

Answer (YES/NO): NO